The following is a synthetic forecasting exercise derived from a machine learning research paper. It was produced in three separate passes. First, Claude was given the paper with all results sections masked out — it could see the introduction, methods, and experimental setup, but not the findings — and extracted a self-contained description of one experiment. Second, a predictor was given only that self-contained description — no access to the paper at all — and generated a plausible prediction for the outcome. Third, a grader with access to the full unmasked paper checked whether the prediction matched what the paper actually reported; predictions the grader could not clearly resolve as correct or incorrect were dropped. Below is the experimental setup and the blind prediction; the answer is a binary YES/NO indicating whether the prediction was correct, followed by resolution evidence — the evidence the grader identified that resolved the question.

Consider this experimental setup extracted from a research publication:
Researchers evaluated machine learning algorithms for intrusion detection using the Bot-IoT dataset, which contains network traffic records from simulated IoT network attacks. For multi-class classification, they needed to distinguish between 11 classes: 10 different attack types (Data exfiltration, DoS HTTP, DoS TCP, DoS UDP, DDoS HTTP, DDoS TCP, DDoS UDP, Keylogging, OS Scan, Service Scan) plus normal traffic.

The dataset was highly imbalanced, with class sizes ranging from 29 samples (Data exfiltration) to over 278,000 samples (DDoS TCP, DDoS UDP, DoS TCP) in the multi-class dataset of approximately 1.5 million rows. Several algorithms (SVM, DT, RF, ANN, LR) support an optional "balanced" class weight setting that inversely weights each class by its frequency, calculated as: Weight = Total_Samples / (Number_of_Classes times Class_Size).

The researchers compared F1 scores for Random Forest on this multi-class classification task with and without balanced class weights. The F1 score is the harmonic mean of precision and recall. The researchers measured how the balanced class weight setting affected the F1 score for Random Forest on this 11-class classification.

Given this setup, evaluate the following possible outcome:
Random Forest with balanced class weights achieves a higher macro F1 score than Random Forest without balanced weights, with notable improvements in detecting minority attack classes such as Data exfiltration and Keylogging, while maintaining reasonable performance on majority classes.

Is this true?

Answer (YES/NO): NO